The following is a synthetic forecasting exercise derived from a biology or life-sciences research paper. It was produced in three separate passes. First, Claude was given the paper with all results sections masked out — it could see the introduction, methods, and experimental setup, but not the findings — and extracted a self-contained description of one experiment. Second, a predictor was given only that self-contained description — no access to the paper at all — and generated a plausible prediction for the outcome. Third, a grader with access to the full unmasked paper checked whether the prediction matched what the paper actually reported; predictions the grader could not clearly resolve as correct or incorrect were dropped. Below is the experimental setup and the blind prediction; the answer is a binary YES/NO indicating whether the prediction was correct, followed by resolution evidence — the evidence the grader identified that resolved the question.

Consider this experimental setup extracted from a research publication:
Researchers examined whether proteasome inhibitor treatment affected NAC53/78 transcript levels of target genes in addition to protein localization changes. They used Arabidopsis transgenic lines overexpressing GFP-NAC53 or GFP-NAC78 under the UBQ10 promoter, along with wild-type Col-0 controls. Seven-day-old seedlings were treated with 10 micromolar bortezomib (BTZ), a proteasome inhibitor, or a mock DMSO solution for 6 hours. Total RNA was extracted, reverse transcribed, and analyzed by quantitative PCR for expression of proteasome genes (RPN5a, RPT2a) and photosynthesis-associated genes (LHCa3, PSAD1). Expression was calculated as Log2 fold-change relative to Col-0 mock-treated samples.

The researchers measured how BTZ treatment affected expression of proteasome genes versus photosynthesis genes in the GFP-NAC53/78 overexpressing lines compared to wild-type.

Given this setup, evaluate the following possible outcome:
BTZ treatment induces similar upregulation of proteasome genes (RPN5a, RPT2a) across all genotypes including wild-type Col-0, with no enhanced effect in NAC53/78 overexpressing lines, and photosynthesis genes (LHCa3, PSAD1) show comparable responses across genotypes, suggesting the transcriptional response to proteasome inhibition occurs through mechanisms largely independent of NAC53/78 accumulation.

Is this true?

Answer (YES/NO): NO